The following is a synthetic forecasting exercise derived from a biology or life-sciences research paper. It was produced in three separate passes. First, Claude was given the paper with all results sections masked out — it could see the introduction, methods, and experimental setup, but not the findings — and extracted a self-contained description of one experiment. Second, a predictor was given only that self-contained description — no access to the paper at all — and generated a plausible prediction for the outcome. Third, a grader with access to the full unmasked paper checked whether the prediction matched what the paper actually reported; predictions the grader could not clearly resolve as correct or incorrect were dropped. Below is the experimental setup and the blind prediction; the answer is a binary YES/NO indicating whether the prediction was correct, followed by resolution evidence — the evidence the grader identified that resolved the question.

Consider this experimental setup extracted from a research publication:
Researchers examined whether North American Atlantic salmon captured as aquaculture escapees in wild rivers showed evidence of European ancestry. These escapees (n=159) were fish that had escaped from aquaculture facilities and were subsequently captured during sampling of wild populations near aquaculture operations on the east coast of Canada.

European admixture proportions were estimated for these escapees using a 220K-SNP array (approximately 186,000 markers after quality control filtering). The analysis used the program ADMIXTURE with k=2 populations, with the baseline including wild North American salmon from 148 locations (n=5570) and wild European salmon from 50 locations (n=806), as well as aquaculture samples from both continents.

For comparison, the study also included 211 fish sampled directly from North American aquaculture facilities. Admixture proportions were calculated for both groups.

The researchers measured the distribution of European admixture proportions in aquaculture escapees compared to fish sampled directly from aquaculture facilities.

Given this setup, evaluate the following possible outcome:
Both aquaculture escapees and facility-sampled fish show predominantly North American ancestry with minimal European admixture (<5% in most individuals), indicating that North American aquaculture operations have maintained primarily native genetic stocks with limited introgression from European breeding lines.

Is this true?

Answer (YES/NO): NO